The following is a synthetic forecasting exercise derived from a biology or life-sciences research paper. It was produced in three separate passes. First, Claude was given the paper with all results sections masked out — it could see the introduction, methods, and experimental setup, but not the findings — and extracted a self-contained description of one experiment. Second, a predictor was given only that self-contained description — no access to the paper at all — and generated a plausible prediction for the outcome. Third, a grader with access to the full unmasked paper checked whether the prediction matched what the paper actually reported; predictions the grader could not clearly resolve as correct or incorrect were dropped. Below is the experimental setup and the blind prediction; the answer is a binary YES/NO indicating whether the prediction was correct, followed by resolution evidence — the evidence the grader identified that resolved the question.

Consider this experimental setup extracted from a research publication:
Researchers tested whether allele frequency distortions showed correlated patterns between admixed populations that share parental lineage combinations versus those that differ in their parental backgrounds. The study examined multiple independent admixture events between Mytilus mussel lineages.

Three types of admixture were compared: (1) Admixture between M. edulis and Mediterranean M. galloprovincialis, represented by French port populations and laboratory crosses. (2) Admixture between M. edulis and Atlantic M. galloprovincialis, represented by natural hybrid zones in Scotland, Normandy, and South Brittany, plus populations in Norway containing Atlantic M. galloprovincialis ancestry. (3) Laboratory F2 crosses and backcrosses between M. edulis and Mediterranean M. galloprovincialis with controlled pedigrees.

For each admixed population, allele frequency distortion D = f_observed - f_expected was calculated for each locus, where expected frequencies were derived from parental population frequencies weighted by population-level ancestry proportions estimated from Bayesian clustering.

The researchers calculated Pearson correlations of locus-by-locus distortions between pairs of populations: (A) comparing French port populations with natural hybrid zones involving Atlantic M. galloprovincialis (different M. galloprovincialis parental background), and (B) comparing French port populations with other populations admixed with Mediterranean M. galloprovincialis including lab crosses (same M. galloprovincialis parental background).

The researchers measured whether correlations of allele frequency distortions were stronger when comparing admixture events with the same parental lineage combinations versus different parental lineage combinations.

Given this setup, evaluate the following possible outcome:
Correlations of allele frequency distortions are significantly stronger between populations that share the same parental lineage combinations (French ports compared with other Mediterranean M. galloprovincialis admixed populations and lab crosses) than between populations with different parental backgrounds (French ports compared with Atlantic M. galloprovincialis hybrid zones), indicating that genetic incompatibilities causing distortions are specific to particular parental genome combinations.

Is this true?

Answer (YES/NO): YES